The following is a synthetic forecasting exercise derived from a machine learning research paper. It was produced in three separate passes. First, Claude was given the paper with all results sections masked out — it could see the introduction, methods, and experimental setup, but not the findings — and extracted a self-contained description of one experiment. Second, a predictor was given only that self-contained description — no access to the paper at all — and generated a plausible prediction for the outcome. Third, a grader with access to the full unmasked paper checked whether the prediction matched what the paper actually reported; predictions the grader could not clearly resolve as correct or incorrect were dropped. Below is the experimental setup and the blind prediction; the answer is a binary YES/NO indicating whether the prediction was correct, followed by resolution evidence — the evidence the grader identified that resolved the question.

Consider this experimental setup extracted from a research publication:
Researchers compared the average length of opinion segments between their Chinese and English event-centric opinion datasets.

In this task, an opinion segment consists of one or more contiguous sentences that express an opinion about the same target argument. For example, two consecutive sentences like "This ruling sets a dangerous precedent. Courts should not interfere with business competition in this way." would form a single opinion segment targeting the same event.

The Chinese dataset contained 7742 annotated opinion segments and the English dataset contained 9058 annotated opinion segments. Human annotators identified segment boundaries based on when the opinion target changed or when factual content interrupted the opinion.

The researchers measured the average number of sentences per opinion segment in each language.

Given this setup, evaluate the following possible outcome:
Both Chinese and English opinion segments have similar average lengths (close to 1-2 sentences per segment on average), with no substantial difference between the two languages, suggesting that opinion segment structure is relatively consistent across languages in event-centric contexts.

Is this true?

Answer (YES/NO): NO